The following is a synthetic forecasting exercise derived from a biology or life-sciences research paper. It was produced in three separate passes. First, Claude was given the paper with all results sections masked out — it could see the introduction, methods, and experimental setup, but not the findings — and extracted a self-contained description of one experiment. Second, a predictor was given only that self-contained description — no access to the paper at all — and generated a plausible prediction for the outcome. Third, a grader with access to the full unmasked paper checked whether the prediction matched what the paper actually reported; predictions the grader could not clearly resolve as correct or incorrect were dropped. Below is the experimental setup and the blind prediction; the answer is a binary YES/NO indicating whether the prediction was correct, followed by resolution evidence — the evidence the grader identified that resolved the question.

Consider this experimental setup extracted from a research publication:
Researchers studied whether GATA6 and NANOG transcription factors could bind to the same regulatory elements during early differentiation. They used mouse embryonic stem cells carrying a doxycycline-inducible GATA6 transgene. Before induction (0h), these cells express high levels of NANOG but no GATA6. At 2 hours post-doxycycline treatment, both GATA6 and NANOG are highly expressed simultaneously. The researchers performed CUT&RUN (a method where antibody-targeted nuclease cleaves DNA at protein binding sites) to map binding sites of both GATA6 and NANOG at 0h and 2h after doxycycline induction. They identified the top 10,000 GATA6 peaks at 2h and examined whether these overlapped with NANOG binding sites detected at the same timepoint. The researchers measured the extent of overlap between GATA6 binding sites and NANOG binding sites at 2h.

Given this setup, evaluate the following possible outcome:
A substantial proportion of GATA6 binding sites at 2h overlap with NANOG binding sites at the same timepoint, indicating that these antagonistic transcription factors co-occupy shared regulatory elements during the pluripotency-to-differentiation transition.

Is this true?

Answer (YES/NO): YES